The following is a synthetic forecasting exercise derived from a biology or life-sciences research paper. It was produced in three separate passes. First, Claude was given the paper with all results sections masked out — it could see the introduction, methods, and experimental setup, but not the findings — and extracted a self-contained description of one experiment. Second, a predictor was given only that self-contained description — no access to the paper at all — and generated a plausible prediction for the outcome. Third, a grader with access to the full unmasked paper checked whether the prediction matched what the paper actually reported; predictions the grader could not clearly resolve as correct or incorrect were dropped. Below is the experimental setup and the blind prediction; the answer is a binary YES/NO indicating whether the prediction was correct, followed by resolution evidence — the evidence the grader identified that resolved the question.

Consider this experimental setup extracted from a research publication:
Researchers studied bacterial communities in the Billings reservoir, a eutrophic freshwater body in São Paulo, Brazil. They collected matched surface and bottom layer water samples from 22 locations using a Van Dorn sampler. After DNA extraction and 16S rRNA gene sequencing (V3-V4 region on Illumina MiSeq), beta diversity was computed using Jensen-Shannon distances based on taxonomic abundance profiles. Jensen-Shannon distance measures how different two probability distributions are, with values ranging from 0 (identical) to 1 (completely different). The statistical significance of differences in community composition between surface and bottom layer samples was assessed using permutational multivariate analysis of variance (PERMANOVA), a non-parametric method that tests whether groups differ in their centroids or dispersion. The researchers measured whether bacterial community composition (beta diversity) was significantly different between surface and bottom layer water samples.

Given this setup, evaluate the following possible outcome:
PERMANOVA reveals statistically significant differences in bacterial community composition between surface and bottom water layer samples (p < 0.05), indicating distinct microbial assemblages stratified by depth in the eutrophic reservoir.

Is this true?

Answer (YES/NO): NO